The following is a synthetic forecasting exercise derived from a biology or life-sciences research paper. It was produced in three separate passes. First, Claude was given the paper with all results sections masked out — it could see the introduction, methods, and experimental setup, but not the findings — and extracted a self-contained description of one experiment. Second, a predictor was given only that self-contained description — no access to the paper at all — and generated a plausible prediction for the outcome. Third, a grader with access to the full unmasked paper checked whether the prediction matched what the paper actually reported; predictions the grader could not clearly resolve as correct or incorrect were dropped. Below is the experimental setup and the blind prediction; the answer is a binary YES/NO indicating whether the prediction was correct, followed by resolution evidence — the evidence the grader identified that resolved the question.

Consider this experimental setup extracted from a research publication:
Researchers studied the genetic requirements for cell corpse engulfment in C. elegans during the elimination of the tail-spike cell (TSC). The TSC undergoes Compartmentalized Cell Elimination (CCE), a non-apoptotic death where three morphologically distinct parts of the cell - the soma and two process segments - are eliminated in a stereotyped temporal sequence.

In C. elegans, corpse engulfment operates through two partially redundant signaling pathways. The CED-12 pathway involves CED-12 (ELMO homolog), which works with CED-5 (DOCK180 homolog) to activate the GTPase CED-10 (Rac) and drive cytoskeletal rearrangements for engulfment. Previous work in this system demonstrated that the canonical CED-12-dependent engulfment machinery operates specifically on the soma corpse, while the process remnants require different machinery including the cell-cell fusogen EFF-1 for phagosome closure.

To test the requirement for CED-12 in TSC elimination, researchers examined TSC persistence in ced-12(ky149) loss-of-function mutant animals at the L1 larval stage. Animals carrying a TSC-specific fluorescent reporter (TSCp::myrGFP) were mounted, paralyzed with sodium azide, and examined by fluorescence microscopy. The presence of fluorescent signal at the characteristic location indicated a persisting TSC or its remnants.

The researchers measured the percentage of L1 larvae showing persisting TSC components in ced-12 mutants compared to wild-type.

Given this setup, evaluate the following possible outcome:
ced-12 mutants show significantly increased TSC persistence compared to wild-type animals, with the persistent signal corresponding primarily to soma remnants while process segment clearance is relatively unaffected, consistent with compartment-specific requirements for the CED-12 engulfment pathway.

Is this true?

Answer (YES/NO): YES